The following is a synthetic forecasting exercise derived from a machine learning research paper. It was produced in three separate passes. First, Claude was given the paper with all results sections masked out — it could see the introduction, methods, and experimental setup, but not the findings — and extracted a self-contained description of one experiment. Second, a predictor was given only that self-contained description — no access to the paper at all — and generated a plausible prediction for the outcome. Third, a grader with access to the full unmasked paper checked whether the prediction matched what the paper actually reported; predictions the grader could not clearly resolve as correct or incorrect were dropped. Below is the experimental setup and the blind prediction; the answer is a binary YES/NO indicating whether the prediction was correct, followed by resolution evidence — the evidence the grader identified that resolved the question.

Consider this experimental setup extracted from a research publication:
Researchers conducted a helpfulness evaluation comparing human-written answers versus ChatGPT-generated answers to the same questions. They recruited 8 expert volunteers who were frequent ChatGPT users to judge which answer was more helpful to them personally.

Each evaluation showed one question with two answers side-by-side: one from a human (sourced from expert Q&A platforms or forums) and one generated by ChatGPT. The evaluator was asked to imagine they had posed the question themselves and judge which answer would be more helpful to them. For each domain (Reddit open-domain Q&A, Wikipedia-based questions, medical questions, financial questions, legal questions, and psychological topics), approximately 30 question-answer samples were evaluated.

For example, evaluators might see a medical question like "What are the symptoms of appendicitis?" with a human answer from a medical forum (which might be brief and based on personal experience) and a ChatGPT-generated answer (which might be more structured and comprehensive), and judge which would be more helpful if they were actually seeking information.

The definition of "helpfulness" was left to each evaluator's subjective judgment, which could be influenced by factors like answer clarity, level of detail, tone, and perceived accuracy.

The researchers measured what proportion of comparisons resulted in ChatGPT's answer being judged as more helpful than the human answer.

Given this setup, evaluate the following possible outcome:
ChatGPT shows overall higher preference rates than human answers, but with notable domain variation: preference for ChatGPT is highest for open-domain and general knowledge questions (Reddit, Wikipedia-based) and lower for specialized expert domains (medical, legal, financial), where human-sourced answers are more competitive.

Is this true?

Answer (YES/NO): NO